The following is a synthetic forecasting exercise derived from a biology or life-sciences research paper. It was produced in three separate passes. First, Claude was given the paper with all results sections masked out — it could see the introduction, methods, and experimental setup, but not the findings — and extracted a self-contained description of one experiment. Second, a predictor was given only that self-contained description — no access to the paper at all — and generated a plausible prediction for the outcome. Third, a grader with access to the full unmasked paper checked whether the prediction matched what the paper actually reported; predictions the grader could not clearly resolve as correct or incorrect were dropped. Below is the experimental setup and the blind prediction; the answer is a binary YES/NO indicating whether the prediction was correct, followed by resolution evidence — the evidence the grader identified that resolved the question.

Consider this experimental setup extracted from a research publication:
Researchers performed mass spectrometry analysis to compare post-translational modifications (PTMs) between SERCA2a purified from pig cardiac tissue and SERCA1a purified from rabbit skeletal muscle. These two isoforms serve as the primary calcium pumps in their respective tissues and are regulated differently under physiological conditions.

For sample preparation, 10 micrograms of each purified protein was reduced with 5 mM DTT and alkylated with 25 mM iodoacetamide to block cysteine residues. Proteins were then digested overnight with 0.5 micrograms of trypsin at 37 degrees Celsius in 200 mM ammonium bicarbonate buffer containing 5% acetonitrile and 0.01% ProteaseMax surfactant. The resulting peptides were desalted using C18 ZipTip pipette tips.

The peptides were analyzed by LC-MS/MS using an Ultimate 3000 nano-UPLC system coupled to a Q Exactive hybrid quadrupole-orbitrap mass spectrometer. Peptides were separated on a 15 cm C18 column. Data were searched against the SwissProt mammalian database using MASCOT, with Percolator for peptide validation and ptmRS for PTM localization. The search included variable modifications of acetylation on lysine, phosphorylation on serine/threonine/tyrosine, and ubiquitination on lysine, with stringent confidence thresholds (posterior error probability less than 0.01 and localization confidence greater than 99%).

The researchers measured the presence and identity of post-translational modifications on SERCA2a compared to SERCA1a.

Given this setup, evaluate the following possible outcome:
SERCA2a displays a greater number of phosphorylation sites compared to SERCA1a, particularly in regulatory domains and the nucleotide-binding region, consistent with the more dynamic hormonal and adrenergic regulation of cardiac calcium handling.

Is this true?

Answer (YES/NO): NO